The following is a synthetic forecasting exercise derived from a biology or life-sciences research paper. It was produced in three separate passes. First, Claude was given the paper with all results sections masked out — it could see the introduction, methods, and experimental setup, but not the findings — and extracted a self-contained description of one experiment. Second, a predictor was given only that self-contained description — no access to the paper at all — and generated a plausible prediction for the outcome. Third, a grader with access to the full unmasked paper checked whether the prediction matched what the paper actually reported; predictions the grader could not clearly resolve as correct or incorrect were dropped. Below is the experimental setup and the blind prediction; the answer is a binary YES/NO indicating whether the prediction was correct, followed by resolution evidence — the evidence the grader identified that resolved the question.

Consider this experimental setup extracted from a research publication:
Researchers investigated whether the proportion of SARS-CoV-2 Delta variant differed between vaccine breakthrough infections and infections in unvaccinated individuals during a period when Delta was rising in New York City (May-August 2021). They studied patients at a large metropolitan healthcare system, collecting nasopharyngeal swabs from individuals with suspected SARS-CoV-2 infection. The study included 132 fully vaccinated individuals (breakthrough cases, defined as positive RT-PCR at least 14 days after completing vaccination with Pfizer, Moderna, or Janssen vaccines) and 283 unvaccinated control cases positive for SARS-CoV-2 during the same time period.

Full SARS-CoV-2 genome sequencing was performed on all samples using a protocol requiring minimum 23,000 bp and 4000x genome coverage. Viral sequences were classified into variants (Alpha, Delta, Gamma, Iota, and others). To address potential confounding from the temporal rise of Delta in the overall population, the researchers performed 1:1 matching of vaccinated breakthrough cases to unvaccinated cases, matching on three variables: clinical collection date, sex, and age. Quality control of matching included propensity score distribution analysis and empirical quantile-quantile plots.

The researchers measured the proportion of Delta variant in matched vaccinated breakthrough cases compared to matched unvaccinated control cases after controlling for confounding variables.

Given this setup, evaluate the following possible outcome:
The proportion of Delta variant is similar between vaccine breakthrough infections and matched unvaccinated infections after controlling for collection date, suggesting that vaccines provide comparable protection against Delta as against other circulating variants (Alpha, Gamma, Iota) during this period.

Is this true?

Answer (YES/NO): YES